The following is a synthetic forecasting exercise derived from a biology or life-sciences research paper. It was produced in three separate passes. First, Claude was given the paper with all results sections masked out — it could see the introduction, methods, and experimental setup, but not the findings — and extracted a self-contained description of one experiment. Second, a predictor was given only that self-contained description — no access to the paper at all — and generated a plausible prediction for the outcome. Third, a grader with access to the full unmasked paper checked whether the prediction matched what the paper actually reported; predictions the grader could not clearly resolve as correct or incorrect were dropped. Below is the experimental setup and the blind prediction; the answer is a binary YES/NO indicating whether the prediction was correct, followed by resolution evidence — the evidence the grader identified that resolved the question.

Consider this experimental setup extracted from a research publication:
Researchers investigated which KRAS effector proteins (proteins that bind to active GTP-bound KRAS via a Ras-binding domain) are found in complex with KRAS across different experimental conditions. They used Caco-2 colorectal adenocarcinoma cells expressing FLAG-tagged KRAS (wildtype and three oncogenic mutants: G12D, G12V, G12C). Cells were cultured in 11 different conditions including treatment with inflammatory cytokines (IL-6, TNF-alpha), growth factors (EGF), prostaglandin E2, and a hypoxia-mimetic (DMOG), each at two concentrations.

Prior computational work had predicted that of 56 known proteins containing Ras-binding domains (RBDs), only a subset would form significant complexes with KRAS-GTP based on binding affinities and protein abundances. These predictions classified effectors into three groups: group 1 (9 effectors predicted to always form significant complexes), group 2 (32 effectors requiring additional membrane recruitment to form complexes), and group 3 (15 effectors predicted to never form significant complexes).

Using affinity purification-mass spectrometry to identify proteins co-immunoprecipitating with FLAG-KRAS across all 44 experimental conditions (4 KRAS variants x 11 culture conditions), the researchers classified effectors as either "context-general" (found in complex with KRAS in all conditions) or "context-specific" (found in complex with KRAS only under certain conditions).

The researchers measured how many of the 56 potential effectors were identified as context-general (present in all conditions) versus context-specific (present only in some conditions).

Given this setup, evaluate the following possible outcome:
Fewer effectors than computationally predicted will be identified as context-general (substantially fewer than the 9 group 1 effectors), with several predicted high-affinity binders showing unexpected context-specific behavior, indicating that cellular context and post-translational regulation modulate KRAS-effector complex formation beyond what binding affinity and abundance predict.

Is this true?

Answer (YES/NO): YES